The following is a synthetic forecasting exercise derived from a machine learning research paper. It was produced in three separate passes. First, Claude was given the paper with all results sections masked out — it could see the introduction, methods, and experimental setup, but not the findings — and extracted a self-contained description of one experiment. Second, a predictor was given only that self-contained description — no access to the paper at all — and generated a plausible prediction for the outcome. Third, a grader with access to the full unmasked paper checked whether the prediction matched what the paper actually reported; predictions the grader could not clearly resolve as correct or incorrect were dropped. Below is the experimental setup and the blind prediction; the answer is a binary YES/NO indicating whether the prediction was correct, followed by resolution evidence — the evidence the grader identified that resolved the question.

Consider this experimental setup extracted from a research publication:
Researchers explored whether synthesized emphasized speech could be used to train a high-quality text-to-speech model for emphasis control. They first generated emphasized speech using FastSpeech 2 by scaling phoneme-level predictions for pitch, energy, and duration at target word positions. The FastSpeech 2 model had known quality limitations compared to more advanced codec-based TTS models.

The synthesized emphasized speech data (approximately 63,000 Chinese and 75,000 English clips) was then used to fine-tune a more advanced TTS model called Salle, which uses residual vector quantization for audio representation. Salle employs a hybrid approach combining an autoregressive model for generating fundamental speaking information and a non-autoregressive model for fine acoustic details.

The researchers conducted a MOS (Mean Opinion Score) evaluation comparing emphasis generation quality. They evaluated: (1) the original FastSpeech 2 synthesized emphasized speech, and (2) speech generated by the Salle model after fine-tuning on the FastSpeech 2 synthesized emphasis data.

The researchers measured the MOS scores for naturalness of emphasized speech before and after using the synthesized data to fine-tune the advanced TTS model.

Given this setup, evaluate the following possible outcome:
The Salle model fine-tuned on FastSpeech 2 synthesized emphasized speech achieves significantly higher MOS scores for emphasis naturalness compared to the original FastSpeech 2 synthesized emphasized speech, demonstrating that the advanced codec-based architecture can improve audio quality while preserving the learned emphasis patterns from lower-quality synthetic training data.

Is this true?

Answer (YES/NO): YES